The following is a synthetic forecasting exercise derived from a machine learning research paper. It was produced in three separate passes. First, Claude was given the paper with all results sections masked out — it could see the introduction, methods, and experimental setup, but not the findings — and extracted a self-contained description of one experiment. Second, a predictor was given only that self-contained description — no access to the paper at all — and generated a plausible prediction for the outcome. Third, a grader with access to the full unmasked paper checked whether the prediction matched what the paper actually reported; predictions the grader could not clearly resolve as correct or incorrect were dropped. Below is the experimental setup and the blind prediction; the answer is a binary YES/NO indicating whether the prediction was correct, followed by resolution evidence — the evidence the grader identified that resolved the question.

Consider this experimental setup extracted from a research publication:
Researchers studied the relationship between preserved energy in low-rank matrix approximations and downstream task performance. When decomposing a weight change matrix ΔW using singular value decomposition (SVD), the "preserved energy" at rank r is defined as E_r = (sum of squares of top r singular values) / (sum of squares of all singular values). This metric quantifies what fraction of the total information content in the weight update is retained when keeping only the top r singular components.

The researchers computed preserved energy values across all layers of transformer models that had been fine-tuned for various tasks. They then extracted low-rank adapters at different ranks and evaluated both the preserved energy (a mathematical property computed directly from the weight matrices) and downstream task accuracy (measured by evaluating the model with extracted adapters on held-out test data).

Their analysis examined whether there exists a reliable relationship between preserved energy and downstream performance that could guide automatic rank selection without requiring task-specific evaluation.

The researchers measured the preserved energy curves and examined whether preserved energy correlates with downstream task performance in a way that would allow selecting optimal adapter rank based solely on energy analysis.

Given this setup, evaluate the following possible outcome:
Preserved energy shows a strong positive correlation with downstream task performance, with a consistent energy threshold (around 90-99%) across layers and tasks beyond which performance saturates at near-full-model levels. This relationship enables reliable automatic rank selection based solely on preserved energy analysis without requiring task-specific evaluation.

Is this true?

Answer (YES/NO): NO